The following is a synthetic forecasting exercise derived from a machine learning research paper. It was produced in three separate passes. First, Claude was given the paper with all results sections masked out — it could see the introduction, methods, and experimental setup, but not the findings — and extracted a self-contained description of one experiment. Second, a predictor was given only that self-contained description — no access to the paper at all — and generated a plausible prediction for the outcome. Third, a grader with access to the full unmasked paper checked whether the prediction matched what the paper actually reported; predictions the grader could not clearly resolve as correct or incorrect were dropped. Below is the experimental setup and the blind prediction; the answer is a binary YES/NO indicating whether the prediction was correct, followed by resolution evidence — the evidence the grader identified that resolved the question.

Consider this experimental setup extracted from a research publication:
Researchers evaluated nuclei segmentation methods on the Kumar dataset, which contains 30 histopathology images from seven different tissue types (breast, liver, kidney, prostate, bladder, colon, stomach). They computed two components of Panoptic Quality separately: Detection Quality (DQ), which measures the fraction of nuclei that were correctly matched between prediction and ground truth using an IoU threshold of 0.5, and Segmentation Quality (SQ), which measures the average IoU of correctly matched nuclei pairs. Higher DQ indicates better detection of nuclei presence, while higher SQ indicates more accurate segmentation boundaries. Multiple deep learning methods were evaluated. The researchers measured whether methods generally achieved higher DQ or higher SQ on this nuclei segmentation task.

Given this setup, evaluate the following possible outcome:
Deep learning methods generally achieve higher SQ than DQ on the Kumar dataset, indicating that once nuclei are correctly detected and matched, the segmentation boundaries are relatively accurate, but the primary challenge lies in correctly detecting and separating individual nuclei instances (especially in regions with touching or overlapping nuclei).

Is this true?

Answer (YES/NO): YES